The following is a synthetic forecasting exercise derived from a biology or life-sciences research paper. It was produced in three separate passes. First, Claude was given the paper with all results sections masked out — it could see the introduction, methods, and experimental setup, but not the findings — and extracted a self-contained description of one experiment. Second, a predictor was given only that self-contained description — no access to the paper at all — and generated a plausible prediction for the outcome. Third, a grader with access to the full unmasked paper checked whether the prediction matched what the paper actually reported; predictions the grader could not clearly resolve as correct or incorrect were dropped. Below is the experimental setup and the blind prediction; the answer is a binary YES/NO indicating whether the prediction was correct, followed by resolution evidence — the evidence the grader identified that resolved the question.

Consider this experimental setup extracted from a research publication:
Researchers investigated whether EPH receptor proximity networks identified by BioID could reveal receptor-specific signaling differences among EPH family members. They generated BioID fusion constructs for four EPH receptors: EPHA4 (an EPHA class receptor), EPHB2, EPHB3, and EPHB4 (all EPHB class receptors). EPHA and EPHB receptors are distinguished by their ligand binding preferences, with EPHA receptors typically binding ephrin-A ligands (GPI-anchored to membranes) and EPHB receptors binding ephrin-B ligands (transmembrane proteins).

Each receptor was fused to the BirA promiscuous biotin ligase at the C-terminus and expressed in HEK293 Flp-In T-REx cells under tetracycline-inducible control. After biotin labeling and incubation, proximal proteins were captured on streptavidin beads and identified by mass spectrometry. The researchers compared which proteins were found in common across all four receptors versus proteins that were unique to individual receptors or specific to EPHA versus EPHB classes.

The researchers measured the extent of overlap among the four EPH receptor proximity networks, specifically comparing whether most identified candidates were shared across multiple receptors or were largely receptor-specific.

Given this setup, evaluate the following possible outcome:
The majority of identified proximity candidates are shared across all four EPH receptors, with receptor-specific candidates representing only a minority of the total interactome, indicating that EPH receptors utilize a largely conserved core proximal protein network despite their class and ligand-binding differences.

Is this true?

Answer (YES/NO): NO